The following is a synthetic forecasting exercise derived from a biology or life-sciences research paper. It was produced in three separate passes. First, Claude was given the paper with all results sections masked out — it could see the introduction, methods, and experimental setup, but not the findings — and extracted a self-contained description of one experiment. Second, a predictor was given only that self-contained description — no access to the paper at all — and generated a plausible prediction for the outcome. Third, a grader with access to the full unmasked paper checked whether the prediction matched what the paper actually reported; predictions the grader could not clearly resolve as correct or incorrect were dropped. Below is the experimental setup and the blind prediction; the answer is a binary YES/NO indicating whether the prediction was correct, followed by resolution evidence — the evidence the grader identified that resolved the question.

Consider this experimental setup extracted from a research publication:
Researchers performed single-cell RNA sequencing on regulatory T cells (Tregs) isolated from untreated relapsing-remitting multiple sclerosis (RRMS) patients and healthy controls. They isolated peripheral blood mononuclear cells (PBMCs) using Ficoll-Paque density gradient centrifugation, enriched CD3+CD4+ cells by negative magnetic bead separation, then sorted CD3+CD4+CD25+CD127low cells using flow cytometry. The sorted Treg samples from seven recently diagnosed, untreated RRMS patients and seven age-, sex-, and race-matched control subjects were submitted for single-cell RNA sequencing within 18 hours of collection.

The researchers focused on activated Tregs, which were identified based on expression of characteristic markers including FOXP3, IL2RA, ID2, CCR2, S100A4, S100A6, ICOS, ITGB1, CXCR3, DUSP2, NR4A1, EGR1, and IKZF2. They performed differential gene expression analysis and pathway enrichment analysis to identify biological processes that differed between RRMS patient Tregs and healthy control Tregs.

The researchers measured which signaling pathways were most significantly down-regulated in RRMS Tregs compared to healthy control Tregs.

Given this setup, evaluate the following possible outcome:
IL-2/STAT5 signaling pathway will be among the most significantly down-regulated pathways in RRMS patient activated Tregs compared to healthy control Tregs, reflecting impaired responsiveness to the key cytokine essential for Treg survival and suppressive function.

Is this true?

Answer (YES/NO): NO